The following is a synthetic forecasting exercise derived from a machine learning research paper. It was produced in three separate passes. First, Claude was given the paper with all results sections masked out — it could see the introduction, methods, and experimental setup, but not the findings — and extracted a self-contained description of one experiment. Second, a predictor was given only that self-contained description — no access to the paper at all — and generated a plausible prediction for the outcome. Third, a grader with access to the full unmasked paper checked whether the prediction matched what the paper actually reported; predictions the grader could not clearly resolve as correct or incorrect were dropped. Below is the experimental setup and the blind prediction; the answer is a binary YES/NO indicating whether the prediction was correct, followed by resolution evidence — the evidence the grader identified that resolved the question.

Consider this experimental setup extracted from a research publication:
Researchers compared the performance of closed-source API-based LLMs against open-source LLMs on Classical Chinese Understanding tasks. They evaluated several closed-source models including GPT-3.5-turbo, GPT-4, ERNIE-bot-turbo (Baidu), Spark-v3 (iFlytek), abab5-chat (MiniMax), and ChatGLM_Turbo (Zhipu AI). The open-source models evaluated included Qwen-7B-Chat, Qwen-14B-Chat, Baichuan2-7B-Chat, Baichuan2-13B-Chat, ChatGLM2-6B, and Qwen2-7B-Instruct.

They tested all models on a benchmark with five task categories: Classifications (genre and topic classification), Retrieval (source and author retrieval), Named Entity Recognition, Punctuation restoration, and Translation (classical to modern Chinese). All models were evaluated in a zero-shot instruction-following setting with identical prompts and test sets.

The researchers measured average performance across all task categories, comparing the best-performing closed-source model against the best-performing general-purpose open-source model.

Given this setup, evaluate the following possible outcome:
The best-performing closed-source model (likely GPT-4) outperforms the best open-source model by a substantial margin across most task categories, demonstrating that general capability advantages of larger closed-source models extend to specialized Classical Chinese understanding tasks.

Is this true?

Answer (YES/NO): NO